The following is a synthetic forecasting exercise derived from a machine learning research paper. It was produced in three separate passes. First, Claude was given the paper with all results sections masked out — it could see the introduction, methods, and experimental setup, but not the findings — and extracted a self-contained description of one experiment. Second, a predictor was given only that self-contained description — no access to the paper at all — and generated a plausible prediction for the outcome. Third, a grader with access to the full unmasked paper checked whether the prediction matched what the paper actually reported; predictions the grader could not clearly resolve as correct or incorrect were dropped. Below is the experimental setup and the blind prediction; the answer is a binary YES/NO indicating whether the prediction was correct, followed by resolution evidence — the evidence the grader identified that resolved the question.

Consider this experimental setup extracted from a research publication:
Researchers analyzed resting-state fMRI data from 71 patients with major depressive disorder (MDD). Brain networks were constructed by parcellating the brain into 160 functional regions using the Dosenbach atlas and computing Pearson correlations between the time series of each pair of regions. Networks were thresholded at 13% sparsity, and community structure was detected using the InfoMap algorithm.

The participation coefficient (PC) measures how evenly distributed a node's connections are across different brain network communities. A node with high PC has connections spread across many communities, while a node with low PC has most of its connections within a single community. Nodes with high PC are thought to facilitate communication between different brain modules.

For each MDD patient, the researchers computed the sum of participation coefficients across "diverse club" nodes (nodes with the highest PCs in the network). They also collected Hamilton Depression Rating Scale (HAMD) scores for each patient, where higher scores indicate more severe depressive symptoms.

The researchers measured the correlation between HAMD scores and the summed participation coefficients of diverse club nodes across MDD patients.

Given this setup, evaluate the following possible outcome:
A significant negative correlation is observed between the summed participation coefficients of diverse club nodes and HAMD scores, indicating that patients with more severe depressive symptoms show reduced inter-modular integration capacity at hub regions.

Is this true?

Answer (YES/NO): YES